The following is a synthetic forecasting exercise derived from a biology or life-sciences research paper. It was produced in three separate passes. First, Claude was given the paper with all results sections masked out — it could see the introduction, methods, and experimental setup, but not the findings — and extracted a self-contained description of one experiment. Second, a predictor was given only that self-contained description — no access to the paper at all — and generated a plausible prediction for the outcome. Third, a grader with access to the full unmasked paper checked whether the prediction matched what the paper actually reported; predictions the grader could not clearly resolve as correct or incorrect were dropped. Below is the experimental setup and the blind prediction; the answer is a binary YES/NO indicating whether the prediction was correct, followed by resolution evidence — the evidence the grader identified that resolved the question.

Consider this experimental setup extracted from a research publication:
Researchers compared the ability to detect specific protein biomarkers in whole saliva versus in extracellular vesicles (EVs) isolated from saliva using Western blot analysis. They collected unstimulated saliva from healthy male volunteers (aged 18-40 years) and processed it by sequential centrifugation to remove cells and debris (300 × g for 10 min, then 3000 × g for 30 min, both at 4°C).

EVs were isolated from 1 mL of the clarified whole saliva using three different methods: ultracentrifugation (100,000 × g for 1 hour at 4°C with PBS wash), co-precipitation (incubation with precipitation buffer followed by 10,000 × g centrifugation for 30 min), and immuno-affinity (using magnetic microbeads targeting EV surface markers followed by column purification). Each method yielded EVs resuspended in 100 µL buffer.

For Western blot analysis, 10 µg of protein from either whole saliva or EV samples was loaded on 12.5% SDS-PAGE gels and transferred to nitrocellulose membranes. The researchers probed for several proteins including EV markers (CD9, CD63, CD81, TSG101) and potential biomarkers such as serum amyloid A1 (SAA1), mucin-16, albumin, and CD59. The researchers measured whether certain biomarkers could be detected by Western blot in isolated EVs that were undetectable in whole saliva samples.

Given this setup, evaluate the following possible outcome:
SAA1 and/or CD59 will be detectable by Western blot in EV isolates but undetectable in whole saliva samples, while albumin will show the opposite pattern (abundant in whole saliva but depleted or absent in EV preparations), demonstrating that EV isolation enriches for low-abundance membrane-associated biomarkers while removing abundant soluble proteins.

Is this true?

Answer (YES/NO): YES